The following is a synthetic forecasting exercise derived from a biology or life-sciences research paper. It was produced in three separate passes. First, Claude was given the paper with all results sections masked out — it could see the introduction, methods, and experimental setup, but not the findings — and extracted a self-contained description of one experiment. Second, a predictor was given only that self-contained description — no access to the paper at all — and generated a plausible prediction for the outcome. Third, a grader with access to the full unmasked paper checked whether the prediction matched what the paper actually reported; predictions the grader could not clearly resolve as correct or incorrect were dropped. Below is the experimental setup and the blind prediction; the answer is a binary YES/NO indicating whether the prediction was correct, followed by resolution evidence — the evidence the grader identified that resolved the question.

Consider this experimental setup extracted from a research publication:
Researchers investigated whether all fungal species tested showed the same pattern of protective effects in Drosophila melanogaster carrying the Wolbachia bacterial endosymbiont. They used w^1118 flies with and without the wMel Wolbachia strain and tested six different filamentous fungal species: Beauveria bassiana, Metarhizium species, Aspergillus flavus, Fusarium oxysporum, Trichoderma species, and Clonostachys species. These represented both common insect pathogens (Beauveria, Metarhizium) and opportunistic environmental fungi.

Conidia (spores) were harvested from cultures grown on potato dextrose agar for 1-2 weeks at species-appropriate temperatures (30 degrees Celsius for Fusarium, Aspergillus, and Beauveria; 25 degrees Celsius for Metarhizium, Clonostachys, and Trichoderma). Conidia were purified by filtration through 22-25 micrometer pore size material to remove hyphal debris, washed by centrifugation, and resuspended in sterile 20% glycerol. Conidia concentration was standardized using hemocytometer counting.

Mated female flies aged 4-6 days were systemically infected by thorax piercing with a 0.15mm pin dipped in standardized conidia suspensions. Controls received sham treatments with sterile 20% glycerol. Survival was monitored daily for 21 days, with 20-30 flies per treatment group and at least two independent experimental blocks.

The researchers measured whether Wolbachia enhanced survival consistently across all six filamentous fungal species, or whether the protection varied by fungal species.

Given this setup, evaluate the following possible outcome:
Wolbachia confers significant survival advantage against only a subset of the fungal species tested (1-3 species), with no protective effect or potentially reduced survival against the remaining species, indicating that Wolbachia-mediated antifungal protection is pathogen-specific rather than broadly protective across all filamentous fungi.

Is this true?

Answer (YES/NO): YES